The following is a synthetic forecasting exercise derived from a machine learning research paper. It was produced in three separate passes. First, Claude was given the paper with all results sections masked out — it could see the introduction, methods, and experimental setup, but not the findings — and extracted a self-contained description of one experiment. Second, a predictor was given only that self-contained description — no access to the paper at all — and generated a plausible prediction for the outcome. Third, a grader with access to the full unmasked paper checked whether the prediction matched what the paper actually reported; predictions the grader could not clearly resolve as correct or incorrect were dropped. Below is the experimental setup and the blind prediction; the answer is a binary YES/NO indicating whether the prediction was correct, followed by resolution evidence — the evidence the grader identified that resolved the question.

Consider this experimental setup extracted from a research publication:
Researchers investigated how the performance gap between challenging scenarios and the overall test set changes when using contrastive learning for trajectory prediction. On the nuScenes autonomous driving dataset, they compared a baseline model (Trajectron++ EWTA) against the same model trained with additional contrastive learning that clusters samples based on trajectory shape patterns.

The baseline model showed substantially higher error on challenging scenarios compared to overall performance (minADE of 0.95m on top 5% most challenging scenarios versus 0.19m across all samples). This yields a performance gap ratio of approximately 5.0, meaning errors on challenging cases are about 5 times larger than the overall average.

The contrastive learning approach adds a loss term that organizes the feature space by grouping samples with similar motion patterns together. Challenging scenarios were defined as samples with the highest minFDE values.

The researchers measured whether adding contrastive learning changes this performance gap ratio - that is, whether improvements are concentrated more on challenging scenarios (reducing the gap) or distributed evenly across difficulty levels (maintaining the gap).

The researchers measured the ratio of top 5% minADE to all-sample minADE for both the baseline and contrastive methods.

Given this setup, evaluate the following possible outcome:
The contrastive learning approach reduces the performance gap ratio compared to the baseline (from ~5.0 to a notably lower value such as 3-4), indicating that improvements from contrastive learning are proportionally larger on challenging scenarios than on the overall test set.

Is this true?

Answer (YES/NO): NO